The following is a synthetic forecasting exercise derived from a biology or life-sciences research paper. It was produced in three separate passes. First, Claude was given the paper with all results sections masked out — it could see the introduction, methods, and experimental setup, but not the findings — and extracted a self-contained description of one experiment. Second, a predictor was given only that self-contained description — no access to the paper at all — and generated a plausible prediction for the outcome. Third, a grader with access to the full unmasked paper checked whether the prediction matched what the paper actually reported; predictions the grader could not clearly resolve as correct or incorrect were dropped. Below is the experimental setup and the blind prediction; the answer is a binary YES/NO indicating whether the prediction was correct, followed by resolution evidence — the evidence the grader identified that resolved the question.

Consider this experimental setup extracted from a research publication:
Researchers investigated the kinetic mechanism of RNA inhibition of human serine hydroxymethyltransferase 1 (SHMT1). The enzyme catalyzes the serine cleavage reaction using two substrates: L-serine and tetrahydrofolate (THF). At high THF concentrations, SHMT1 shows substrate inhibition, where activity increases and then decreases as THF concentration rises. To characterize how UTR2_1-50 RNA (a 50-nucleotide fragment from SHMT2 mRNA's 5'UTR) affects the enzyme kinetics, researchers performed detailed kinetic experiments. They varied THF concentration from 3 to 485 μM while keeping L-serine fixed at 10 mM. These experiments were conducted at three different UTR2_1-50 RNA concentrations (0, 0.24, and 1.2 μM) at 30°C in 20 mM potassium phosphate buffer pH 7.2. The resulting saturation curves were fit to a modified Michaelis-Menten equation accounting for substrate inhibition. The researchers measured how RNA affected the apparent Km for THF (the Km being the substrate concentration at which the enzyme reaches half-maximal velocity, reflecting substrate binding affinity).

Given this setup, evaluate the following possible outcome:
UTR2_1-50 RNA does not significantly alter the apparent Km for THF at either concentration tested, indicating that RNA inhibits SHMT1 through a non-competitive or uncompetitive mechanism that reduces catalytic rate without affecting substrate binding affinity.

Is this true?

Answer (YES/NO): NO